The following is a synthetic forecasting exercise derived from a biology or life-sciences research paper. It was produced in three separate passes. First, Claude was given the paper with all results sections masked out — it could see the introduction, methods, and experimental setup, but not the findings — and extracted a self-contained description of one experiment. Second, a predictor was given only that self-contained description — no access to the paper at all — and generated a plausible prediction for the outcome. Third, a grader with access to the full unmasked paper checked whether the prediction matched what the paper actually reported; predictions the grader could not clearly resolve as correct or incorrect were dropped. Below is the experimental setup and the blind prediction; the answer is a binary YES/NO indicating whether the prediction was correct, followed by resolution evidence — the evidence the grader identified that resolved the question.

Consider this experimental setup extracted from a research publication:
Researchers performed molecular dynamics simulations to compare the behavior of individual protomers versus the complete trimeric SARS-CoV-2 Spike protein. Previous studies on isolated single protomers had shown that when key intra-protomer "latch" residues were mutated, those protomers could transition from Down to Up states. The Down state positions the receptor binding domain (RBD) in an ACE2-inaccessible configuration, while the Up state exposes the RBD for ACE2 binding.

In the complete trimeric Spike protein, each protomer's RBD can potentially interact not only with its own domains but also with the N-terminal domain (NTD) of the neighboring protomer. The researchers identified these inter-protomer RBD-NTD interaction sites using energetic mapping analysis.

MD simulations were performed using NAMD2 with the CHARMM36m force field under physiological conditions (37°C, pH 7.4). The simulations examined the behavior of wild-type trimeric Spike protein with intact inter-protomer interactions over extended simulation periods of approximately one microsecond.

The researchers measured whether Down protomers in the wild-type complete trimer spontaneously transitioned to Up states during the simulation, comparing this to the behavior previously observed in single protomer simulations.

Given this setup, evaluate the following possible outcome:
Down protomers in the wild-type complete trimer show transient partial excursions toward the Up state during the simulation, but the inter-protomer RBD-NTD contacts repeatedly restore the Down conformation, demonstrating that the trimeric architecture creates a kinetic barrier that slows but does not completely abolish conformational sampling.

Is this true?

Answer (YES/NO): NO